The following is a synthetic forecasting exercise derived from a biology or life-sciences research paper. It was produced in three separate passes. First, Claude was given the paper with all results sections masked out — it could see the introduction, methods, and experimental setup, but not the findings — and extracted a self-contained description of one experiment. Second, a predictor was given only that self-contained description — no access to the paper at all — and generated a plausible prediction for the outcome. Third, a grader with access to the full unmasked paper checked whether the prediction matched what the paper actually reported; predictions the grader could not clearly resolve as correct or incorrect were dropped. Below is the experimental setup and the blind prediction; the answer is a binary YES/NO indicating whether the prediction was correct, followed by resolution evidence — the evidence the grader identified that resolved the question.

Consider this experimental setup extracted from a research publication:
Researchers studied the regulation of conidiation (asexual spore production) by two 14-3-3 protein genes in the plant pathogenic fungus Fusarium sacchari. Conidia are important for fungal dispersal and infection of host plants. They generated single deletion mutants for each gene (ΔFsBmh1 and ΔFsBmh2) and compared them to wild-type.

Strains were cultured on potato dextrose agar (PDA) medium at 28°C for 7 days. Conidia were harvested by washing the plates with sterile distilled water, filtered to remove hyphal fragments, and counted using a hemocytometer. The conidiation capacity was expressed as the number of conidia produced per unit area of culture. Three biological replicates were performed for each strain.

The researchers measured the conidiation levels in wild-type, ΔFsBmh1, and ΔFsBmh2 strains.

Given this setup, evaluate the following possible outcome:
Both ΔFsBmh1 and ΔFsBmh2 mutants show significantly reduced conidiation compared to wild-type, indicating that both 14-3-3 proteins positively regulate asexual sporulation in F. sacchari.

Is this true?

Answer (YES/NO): YES